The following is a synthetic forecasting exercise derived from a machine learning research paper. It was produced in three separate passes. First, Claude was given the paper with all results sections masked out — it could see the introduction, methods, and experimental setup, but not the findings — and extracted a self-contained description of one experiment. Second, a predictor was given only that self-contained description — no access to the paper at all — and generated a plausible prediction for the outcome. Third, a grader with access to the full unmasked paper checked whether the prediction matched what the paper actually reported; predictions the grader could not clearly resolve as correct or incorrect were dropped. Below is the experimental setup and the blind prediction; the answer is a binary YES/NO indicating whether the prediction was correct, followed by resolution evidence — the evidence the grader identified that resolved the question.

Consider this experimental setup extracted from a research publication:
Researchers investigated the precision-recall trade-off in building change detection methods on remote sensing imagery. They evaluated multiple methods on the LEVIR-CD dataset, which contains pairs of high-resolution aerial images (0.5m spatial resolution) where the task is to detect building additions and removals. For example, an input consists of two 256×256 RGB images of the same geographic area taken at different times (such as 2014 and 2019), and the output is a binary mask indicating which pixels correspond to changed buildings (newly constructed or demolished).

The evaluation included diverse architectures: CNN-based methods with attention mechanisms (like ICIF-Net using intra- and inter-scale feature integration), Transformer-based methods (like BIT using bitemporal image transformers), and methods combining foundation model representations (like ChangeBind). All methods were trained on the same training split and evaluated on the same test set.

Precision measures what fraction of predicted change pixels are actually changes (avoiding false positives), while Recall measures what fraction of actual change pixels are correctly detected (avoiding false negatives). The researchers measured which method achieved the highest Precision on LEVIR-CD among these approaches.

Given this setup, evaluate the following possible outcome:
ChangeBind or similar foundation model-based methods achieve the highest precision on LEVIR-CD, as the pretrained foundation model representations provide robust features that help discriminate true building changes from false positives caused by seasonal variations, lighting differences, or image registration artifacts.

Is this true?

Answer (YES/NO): YES